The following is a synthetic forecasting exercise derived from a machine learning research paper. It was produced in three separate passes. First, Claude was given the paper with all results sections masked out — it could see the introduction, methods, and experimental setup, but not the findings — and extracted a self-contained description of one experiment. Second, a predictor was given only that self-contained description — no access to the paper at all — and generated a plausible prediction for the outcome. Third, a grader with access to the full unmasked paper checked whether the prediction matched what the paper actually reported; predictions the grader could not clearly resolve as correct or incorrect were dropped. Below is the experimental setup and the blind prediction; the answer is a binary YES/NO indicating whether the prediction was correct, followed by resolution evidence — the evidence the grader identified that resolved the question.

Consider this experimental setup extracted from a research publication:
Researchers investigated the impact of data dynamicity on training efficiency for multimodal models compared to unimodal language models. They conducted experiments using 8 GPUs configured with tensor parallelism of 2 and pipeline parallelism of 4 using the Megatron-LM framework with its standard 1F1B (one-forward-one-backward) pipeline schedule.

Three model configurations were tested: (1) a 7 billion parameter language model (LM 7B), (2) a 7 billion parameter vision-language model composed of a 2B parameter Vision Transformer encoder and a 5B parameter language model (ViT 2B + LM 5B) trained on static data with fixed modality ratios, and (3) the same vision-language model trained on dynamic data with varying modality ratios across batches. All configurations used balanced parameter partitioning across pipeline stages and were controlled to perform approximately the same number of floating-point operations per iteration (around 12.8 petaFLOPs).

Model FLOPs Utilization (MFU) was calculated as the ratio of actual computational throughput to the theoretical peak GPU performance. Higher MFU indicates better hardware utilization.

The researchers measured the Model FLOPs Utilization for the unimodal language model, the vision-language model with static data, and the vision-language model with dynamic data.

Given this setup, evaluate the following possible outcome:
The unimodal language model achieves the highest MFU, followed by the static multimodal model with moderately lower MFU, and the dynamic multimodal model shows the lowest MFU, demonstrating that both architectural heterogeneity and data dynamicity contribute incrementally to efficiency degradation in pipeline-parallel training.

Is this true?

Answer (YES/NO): YES